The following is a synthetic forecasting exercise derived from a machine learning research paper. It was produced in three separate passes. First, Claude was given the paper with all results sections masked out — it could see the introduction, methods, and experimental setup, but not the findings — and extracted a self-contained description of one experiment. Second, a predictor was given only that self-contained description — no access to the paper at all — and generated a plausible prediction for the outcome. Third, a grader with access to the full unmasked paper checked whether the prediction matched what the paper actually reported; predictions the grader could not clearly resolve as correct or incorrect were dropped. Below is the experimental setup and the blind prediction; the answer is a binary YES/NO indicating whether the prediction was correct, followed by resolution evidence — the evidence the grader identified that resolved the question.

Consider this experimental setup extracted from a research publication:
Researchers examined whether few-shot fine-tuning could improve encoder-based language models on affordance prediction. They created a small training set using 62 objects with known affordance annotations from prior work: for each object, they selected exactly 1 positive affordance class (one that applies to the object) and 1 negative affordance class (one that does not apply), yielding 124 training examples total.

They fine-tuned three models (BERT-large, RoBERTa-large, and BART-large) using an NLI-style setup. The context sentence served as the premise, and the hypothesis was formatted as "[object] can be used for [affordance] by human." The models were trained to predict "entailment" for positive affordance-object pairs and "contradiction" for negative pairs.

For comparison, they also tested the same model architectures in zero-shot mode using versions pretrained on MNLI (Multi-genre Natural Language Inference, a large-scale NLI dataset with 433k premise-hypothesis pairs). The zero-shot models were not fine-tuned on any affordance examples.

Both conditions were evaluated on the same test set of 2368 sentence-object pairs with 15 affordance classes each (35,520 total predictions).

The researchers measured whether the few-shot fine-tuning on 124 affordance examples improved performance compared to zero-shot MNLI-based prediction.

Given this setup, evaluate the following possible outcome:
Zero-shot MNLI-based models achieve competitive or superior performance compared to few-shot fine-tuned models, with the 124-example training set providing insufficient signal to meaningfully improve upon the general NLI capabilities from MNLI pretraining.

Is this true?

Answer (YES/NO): NO